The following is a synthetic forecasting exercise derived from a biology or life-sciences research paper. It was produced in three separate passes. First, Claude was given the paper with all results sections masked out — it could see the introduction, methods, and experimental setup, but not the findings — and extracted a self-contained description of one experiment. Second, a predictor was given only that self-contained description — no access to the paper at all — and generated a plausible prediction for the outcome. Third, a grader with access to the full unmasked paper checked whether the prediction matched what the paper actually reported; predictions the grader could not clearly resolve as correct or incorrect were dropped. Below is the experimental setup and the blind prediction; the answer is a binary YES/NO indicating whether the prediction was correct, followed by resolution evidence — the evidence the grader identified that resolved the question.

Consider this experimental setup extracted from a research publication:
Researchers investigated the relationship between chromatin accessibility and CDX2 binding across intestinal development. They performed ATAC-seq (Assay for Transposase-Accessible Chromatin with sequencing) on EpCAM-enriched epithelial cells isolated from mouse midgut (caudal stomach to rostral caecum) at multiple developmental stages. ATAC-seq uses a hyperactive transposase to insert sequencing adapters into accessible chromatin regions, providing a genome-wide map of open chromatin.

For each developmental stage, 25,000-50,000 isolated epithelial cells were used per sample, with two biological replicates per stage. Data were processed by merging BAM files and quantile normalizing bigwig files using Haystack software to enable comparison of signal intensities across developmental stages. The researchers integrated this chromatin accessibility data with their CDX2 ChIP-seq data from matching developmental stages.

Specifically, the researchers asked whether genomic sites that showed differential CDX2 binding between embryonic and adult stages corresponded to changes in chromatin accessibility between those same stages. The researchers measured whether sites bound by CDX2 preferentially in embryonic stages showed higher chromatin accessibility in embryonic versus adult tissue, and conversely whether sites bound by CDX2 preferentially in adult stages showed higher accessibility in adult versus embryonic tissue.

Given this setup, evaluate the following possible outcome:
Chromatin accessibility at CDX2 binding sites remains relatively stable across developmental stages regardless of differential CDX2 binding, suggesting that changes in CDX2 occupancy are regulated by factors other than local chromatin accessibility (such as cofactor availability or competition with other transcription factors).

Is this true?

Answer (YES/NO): NO